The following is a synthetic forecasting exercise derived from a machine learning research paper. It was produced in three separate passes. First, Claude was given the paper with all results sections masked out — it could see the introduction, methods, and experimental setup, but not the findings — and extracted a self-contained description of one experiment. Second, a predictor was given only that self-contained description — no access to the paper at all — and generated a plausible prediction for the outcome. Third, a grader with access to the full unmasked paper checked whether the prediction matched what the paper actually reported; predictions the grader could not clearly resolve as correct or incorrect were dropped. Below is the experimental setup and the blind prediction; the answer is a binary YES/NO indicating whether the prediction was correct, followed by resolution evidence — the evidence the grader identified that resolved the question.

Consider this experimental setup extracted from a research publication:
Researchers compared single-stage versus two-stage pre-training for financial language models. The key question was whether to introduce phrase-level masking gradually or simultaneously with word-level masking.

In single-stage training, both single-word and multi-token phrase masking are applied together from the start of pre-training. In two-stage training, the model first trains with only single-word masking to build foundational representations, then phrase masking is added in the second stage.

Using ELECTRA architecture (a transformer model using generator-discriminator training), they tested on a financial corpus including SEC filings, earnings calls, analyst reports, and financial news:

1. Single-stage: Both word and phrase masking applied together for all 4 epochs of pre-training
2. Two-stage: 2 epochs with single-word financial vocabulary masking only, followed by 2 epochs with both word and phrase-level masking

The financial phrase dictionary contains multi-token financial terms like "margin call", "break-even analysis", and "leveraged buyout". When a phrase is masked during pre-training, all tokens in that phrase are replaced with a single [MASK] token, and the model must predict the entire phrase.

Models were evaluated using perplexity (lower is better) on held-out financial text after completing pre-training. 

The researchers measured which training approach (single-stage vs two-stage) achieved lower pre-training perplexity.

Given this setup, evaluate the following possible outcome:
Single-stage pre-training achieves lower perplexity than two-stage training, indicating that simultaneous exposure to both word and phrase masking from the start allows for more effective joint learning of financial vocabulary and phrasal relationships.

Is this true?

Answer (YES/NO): NO